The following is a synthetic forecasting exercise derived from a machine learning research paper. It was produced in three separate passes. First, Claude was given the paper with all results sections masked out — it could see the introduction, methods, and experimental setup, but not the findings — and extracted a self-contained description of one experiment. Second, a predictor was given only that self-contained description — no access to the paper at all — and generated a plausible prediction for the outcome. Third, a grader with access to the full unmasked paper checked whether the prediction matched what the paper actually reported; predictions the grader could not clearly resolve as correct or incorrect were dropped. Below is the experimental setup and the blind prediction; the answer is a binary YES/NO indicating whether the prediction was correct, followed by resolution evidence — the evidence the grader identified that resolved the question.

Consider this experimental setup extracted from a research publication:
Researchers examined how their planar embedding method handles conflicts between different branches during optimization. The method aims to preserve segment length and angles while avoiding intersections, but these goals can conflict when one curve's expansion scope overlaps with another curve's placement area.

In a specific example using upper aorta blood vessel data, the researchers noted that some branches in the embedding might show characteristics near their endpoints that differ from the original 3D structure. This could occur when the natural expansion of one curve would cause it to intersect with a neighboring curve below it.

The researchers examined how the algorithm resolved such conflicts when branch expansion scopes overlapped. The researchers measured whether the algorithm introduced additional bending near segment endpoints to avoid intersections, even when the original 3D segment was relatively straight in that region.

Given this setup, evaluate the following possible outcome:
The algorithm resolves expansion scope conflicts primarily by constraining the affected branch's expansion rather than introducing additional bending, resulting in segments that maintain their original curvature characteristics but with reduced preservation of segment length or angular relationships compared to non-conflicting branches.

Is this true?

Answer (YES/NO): NO